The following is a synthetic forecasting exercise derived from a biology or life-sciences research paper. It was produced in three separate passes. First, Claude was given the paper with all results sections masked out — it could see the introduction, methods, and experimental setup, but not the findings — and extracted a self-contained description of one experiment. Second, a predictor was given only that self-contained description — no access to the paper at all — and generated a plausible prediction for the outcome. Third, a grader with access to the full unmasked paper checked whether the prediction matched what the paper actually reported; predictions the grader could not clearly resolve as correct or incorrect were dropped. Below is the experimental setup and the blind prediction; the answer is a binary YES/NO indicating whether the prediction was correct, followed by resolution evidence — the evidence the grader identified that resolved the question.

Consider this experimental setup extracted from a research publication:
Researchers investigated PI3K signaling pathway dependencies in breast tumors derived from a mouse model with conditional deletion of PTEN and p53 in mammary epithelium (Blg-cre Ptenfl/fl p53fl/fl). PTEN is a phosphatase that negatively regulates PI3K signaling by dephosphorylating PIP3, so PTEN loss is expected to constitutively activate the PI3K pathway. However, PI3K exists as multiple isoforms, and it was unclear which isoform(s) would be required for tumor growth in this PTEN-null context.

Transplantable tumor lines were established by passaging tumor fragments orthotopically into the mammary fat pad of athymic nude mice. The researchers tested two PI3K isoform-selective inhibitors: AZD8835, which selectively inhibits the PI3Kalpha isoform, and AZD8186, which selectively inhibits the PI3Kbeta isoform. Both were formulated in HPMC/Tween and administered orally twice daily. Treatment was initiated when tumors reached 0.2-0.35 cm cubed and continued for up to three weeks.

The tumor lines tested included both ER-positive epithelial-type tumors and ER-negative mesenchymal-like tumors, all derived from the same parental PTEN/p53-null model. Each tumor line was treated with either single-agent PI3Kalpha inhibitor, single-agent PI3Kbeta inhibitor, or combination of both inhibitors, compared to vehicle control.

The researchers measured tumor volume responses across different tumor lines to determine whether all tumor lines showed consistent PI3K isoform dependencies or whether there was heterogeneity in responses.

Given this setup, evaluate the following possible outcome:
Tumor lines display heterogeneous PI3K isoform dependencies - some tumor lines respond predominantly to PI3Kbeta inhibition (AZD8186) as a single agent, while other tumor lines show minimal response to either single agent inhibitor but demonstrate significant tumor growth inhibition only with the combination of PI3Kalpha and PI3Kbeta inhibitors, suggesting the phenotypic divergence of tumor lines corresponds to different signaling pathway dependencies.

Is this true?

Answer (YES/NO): YES